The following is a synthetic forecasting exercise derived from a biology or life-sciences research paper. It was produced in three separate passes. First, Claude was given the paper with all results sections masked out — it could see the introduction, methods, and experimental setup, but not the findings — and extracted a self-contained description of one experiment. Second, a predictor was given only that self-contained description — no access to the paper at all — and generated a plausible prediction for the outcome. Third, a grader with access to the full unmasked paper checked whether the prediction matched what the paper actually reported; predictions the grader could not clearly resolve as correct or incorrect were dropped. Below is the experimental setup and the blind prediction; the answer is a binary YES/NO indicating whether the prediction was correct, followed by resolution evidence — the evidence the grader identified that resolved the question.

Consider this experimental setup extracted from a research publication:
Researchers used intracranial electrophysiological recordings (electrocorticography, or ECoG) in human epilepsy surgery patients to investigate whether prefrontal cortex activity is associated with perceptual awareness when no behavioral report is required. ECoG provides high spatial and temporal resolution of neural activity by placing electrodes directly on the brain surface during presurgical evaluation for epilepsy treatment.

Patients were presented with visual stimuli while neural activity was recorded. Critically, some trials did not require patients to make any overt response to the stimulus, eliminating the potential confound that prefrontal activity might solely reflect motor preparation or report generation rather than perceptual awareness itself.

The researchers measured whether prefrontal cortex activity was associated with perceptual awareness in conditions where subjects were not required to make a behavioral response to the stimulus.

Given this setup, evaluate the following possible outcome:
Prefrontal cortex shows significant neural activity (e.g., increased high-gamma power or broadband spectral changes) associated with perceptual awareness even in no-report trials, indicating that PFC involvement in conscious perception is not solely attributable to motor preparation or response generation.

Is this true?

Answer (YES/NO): YES